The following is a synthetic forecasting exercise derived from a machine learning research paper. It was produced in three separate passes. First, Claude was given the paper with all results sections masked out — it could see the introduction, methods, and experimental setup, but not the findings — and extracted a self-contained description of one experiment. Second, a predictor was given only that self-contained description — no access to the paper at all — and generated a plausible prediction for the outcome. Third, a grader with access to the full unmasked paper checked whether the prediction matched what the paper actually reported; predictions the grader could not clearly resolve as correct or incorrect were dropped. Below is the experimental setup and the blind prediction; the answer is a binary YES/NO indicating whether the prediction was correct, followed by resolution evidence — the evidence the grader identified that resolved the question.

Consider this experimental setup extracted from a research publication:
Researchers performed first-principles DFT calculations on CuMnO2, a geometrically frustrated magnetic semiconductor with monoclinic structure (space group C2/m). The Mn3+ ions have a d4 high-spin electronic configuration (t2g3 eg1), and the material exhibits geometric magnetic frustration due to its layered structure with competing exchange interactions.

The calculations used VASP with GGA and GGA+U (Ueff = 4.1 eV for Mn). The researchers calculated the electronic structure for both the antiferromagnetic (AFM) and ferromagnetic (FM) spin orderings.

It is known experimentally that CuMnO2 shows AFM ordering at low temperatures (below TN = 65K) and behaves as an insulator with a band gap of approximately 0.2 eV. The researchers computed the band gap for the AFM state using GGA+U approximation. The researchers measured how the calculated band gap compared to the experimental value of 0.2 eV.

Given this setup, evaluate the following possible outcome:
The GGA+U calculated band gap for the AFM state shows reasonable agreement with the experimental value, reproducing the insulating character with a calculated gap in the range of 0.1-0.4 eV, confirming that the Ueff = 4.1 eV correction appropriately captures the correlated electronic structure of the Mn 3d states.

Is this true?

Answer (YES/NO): NO